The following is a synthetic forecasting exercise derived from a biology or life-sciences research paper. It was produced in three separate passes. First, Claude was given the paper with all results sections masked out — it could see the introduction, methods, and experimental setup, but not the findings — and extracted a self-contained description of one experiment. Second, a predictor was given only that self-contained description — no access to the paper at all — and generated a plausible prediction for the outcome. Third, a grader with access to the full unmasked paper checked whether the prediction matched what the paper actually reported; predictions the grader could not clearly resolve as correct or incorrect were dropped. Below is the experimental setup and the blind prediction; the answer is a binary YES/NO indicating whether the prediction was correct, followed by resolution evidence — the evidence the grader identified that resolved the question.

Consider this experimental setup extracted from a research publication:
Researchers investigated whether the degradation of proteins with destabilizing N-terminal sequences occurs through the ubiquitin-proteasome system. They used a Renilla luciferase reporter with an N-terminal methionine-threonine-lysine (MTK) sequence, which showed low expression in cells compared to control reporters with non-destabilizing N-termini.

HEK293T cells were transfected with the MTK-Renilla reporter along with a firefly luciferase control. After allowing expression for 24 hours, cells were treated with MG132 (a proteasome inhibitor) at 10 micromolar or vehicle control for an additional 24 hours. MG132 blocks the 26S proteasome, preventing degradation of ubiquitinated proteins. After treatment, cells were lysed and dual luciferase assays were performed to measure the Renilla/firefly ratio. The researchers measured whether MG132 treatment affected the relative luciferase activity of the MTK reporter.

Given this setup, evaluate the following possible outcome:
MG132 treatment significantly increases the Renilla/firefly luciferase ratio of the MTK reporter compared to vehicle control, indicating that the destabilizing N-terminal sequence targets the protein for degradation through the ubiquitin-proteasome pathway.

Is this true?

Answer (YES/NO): YES